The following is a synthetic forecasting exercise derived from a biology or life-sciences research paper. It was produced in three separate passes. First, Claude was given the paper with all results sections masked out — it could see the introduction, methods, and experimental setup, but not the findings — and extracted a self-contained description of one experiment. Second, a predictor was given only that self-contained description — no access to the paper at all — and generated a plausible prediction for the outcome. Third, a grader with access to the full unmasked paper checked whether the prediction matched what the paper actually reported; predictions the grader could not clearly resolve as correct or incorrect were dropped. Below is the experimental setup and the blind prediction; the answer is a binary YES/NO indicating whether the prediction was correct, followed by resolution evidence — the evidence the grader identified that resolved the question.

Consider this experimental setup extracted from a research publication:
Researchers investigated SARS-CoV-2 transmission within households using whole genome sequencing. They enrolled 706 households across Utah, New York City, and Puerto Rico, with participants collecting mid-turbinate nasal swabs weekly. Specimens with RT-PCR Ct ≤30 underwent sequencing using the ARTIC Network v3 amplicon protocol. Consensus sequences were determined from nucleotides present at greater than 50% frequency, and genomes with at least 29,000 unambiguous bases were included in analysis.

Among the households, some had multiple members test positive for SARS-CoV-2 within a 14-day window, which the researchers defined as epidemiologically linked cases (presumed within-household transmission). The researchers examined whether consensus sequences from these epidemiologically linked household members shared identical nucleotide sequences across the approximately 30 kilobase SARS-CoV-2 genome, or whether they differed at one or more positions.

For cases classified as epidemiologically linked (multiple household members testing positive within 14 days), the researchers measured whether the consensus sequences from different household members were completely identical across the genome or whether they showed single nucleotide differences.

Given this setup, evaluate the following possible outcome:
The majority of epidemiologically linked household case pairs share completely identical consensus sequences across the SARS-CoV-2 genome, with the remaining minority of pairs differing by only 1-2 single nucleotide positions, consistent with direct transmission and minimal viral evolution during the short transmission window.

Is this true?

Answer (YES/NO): YES